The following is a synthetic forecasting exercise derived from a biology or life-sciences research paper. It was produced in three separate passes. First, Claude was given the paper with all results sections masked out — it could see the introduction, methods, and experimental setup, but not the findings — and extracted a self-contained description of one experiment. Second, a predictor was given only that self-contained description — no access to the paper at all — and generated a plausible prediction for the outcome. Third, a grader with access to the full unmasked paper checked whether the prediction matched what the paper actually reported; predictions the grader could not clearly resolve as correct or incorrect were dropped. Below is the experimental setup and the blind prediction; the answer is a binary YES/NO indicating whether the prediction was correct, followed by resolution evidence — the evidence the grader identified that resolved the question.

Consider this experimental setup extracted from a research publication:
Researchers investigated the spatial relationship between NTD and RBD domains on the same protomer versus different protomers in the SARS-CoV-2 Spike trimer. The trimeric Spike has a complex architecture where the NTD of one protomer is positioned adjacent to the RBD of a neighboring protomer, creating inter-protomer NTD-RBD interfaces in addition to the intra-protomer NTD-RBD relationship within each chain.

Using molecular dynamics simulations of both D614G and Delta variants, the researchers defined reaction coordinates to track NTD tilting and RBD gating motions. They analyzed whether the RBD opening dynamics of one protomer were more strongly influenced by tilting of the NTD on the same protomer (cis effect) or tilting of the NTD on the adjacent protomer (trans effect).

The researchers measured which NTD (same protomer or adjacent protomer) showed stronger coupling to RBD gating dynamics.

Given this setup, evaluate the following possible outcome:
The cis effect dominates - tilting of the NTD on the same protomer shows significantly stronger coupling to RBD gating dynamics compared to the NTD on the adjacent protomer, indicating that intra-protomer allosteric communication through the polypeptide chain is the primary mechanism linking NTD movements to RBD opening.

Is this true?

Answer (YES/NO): NO